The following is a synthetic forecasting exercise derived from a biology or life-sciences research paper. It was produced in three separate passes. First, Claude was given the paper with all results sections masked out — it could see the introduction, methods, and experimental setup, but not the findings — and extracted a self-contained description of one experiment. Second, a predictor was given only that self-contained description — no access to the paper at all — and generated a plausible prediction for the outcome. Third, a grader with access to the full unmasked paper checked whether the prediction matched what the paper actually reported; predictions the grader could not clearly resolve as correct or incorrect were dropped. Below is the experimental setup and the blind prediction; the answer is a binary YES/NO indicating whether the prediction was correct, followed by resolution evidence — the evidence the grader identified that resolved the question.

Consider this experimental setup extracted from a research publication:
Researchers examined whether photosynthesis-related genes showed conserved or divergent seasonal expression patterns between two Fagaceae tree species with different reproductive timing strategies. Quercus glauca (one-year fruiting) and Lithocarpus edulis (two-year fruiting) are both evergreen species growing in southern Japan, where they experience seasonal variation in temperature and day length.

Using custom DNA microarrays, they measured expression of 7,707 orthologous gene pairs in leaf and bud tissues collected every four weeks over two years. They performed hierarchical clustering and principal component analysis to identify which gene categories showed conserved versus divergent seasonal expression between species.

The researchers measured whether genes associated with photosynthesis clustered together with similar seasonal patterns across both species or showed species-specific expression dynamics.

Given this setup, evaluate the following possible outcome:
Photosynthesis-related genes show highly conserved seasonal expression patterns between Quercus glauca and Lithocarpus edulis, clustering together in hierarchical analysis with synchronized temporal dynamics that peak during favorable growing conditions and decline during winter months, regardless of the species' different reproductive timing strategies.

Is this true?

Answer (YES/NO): YES